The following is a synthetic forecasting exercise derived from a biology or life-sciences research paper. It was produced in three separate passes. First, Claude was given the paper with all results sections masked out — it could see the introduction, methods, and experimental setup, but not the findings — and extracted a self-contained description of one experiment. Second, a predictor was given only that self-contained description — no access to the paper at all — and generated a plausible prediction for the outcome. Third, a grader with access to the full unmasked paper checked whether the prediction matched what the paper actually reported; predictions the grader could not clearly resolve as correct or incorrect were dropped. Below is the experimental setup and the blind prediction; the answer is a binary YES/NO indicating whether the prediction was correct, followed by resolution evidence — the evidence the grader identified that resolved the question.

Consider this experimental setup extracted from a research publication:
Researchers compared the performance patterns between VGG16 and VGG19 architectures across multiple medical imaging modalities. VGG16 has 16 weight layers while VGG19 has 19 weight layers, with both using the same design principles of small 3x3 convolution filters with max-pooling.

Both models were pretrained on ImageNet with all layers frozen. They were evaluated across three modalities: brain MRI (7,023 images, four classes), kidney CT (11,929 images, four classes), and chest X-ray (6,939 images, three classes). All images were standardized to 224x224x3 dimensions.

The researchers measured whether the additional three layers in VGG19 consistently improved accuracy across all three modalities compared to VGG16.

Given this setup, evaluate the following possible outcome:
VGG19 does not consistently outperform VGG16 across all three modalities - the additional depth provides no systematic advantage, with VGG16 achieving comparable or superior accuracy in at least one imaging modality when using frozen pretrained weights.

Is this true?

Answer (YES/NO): YES